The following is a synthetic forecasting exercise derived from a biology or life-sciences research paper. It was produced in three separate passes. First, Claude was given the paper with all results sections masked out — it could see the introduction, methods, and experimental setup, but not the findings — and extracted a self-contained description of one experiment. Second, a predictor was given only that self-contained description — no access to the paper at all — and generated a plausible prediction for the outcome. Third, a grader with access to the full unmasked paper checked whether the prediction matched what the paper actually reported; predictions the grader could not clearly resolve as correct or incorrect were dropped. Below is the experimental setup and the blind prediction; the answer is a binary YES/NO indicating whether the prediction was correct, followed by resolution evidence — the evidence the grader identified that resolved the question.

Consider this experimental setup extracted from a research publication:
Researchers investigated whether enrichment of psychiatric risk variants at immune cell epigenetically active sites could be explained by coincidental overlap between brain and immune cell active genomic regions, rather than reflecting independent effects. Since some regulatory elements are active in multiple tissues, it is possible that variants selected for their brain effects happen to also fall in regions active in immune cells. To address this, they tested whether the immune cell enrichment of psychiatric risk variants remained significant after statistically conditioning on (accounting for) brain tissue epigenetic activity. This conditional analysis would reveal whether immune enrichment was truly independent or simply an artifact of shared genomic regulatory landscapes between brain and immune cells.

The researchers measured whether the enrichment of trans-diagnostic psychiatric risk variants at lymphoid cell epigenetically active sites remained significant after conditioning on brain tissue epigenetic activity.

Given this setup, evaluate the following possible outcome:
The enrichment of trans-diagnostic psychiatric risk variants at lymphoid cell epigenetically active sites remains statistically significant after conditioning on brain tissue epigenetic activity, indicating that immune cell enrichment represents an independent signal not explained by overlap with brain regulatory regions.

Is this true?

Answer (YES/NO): YES